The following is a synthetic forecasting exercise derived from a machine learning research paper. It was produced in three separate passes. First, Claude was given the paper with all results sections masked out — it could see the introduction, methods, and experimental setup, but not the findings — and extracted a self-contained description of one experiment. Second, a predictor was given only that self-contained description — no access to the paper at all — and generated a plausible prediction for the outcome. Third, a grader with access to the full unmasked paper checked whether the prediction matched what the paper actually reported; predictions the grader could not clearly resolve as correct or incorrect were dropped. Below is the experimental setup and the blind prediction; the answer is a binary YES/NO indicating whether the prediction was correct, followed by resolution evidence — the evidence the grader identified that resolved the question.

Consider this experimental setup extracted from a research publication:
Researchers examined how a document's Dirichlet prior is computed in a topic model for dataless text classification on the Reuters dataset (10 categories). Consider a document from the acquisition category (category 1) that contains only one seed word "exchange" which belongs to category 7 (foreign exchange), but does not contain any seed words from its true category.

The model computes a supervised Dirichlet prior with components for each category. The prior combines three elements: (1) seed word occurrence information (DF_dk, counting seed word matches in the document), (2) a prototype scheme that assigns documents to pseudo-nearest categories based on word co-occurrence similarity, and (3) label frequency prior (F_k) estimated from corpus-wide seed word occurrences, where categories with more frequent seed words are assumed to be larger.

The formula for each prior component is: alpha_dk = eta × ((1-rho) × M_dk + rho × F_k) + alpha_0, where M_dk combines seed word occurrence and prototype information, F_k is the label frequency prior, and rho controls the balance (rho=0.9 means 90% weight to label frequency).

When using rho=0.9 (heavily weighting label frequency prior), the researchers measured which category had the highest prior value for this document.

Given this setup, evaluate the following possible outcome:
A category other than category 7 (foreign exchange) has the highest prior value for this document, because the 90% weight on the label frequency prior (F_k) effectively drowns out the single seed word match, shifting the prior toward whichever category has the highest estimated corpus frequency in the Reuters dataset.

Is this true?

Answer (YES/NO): YES